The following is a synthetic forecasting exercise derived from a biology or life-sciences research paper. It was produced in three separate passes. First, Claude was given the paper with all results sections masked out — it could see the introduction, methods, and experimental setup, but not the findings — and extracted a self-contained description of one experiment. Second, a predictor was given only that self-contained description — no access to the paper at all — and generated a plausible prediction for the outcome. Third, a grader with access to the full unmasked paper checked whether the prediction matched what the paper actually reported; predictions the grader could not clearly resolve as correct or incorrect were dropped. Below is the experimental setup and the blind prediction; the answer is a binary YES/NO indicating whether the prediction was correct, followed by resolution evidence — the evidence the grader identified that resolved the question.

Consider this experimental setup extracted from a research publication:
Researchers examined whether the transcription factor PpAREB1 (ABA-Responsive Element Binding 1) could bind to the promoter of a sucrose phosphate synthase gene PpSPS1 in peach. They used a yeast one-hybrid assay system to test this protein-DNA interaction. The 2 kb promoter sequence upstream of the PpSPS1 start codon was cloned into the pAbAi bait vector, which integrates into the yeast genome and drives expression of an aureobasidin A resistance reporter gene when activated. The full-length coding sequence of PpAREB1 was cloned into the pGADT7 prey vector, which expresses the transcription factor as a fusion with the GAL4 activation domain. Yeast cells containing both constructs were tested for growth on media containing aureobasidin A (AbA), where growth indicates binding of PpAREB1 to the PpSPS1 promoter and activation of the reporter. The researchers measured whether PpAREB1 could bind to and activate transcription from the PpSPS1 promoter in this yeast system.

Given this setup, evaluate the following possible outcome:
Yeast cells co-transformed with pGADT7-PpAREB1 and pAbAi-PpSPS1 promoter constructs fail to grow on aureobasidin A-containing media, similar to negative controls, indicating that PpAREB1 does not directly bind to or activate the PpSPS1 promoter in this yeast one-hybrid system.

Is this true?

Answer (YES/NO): NO